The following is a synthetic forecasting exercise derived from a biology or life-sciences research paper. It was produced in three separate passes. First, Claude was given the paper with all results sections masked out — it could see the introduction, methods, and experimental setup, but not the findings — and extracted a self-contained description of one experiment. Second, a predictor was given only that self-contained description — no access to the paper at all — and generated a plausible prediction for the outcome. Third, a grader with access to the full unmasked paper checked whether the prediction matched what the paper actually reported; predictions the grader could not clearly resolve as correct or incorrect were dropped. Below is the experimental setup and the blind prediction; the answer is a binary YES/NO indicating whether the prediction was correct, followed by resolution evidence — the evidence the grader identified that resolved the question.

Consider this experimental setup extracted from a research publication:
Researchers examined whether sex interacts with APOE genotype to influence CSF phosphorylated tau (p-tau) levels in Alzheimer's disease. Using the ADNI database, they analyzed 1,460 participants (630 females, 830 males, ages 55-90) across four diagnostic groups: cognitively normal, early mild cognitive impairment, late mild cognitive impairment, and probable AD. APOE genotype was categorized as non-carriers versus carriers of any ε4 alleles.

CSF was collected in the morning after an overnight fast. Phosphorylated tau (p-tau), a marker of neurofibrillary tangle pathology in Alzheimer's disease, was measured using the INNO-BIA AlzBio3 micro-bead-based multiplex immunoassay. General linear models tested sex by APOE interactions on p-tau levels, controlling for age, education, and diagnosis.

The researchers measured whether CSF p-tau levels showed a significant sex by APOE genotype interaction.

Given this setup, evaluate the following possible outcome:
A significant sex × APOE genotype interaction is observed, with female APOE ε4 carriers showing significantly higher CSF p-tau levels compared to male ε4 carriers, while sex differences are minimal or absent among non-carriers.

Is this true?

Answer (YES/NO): YES